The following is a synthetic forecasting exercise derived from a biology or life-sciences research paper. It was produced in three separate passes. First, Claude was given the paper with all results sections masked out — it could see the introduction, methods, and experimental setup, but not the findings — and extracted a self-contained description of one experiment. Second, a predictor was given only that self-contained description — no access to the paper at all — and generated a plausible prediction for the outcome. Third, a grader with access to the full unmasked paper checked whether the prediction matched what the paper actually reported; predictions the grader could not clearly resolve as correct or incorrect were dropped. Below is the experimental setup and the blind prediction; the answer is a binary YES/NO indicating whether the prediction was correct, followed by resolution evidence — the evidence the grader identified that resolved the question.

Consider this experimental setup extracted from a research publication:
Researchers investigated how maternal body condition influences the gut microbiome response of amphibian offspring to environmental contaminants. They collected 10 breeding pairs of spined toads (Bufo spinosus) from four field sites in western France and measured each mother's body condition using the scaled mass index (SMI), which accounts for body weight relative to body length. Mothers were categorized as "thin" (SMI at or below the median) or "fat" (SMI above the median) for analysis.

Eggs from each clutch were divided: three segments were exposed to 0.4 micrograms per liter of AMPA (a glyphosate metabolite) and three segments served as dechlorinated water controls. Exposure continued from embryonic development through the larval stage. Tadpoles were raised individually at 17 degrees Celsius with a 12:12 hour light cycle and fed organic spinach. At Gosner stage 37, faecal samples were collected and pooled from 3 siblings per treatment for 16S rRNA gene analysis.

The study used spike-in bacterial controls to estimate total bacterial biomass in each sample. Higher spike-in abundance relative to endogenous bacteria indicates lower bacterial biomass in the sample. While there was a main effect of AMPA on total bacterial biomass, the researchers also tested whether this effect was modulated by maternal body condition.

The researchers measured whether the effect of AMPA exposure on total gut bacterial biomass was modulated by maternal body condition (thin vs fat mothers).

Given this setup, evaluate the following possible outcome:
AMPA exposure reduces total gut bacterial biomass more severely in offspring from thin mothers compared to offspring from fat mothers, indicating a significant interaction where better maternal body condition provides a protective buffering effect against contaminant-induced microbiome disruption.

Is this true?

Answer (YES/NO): NO